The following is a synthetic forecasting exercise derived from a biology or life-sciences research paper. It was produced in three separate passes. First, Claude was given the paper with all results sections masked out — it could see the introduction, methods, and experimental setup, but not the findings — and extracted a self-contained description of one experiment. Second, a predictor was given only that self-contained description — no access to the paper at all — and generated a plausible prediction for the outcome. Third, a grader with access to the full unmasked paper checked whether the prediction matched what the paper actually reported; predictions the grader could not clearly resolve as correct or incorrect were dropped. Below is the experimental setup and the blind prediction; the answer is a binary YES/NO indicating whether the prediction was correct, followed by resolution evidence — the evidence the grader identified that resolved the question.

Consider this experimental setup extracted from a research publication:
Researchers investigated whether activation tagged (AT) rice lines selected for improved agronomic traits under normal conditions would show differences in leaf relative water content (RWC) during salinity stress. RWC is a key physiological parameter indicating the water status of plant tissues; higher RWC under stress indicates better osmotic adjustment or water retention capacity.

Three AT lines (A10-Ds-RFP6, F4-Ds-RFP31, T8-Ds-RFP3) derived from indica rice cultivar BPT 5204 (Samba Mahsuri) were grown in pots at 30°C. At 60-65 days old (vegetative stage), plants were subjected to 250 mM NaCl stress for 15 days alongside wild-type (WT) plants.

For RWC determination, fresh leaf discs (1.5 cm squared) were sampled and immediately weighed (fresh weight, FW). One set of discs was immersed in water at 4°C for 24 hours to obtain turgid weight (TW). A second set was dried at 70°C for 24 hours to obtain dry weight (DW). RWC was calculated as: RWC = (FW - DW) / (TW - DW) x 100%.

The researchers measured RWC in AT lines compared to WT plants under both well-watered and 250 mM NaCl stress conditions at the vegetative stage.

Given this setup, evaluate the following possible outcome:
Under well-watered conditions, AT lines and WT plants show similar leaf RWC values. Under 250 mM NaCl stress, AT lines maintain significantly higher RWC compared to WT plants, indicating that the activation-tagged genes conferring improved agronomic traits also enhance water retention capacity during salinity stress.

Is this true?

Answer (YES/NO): YES